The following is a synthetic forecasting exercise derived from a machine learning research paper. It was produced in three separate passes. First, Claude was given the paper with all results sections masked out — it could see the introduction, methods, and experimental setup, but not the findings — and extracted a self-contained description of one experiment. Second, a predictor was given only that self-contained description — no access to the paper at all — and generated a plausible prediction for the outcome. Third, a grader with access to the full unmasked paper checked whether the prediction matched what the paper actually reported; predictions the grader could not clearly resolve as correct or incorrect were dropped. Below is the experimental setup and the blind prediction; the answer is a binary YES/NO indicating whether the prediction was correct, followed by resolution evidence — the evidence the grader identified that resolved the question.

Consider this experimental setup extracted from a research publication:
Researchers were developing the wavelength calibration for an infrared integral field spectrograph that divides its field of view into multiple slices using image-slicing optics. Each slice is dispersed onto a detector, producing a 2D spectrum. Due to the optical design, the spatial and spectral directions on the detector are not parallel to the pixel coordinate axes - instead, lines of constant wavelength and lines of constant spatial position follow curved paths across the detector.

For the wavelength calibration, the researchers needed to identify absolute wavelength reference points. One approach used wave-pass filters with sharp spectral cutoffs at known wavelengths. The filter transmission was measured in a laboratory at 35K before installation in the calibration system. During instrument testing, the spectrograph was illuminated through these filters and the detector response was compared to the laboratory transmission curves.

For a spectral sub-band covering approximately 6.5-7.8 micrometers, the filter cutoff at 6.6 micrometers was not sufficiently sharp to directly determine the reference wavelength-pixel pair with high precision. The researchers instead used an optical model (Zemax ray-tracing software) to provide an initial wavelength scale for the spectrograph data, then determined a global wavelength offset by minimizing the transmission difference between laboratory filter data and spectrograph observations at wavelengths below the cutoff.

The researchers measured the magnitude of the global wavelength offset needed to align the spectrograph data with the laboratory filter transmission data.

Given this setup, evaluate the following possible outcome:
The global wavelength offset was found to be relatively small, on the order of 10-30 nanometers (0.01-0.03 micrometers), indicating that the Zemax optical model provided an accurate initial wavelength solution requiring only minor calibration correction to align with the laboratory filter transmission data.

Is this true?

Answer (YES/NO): NO